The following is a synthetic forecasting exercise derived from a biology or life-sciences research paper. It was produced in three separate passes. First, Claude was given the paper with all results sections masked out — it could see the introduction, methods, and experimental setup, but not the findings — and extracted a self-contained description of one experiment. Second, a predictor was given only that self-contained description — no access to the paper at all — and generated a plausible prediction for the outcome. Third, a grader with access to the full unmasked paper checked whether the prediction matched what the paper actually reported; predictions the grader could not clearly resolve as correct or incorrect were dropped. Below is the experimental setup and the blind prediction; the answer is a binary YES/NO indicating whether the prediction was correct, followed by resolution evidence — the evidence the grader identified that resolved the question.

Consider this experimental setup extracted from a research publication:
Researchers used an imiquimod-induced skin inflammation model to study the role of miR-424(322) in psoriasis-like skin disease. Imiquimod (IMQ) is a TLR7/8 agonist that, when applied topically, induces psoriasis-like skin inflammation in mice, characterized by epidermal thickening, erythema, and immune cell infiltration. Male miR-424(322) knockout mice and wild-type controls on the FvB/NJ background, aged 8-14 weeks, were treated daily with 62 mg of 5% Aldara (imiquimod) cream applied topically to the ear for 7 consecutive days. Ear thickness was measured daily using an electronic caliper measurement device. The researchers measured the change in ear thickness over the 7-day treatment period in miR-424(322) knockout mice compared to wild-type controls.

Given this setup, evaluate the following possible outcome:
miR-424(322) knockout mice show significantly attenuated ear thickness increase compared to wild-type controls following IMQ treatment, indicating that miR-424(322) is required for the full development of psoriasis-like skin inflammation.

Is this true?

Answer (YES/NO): YES